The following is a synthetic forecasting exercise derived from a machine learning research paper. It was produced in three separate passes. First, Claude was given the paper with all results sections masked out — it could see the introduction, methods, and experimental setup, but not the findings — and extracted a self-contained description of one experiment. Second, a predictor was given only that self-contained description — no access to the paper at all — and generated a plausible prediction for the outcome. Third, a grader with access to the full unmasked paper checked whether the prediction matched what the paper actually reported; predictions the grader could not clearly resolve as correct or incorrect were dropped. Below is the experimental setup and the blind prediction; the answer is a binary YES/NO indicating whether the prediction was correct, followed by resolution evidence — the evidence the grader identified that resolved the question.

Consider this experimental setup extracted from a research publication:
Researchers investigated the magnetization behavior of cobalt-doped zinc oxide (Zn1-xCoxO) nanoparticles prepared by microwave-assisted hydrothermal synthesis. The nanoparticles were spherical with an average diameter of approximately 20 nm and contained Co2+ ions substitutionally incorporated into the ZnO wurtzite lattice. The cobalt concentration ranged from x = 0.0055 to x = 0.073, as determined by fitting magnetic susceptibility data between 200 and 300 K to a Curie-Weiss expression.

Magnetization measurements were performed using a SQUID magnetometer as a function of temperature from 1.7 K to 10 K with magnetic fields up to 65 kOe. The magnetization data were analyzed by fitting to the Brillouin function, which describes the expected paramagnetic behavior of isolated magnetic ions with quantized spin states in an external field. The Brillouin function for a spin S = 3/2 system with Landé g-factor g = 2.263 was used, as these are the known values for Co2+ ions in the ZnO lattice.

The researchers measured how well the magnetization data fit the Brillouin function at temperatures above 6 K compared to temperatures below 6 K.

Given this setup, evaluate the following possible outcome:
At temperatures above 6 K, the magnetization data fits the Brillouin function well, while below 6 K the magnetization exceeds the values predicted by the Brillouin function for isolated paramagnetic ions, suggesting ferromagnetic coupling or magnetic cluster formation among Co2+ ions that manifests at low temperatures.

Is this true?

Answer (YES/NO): NO